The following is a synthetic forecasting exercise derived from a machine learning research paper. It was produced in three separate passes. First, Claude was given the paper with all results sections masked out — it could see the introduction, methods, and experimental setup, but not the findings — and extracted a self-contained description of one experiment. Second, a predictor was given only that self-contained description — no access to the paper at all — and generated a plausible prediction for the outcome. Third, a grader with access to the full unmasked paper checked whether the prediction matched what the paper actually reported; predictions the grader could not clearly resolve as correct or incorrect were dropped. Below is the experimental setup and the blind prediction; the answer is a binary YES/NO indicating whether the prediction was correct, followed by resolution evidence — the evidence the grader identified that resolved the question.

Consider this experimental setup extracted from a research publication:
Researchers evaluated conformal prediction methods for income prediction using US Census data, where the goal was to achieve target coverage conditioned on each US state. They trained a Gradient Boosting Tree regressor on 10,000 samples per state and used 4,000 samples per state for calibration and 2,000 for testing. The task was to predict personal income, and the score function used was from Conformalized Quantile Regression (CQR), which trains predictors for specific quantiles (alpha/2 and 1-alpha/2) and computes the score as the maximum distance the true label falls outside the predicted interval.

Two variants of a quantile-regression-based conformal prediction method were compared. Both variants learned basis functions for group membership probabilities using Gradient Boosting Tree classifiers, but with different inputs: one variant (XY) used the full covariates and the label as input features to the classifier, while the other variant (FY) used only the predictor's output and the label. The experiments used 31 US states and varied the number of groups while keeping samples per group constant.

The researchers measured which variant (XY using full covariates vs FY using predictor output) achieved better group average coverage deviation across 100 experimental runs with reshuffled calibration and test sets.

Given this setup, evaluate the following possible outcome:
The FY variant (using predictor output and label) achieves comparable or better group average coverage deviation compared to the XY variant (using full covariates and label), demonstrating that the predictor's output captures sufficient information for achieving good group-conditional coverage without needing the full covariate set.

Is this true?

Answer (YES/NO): YES